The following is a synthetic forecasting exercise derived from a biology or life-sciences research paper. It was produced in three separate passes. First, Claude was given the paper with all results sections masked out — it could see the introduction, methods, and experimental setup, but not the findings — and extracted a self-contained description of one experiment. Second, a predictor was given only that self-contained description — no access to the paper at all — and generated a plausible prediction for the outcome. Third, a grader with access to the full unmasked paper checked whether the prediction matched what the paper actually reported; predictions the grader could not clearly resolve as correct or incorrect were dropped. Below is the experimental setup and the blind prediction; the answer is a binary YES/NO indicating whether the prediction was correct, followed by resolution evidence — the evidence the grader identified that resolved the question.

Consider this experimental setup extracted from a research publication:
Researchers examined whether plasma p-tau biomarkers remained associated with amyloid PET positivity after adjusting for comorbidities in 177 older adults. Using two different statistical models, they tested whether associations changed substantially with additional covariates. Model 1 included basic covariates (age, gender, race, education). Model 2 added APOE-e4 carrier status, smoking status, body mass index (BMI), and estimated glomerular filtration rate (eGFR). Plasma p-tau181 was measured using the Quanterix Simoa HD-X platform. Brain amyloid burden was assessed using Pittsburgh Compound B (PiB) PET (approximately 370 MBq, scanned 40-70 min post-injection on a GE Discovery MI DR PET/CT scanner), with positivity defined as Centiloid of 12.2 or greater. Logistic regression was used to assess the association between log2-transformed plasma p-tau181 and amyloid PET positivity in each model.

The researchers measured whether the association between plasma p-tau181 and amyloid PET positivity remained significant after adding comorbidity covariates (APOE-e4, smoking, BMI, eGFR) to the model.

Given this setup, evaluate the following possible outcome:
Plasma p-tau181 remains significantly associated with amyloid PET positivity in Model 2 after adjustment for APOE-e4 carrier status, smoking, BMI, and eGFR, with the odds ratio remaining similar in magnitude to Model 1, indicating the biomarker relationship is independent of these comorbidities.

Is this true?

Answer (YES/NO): NO